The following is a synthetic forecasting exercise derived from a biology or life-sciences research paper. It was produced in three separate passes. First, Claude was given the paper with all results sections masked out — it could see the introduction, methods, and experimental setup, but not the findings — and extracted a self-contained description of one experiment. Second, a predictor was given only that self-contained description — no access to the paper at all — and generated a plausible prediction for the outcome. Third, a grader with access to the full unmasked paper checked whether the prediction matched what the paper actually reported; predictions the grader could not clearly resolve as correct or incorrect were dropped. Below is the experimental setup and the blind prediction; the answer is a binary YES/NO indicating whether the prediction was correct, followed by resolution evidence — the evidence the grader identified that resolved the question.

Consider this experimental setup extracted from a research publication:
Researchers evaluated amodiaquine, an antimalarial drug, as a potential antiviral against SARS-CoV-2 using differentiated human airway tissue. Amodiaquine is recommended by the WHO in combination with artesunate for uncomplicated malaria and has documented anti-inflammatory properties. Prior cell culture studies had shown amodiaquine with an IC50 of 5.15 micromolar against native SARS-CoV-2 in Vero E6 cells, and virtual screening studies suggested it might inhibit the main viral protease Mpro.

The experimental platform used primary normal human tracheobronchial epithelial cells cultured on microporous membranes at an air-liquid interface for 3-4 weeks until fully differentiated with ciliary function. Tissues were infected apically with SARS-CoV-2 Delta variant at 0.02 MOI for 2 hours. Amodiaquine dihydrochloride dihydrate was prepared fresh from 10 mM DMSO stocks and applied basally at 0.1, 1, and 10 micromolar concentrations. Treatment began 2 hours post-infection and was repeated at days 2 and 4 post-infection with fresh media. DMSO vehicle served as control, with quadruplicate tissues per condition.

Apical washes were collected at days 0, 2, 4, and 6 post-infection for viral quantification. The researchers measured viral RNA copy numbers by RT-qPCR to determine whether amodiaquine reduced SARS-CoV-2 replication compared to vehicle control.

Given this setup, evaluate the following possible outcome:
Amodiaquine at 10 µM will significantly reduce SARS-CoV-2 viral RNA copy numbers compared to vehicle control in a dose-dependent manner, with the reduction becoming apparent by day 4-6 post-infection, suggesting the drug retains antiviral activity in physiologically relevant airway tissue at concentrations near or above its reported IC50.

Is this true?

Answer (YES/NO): NO